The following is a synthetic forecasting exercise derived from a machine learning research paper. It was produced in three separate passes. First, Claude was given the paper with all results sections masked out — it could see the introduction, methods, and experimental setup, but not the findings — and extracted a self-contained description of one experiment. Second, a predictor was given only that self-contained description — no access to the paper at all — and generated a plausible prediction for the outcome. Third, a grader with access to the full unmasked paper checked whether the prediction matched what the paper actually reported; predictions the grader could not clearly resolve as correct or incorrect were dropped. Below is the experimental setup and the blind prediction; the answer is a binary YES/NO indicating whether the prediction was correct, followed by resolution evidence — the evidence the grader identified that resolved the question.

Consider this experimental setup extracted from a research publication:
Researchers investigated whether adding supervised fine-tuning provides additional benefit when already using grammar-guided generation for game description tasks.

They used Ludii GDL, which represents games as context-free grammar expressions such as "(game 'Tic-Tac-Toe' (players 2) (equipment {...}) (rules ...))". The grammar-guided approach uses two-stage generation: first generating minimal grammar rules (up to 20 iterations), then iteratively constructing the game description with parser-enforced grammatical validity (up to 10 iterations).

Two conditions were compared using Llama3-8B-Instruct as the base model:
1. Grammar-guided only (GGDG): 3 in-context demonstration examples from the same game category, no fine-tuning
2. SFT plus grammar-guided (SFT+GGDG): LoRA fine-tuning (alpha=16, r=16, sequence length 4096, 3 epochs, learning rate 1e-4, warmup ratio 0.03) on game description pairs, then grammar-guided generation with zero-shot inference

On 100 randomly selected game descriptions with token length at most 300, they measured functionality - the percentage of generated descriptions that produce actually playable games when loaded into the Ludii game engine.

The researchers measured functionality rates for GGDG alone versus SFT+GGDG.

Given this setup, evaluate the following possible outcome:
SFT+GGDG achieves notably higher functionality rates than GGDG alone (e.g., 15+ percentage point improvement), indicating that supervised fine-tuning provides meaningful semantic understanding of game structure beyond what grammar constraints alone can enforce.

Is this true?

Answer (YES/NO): NO